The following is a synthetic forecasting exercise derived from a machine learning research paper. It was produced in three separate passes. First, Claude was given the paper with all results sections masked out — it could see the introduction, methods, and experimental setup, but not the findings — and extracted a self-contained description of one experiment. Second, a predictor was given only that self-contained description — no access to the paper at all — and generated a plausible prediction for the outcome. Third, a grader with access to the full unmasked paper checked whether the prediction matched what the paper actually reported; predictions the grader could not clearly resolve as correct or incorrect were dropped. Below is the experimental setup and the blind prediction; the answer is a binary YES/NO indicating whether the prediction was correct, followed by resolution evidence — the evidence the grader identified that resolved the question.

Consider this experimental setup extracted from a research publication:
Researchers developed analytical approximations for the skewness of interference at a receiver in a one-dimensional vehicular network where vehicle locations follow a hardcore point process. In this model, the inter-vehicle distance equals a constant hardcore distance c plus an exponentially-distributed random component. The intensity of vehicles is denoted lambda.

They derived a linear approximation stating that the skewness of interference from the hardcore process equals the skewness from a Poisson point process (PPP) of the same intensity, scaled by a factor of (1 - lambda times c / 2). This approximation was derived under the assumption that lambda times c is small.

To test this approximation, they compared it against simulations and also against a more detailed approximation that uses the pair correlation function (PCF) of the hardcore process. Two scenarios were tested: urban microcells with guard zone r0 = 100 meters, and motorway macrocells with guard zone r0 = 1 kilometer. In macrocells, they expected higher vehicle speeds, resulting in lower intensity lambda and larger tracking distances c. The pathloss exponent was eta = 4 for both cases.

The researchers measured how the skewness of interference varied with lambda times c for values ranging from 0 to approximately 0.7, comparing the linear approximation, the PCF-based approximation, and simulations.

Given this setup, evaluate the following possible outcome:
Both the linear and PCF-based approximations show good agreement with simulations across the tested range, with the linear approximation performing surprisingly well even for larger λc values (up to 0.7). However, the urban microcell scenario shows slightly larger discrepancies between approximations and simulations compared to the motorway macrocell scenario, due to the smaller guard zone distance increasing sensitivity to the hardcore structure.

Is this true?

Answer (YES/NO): NO